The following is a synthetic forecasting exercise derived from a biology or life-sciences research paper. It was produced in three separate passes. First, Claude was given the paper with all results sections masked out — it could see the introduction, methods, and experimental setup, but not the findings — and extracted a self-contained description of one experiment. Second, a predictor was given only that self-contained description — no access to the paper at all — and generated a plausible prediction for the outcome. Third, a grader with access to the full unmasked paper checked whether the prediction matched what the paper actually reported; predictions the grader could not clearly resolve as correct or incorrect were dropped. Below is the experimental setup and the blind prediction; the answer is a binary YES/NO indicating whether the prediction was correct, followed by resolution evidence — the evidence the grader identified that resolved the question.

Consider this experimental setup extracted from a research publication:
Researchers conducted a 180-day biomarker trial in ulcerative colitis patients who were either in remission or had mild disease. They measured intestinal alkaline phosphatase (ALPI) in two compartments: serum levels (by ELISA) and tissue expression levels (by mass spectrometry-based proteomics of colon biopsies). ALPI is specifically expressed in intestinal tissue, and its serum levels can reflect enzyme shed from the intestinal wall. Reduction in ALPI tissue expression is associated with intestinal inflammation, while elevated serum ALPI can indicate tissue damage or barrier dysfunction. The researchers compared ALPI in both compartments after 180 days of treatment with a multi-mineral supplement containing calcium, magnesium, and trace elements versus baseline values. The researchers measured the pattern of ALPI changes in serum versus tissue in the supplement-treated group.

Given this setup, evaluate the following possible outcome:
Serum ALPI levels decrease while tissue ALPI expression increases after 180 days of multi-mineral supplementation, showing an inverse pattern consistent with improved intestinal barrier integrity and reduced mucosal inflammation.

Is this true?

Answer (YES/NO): YES